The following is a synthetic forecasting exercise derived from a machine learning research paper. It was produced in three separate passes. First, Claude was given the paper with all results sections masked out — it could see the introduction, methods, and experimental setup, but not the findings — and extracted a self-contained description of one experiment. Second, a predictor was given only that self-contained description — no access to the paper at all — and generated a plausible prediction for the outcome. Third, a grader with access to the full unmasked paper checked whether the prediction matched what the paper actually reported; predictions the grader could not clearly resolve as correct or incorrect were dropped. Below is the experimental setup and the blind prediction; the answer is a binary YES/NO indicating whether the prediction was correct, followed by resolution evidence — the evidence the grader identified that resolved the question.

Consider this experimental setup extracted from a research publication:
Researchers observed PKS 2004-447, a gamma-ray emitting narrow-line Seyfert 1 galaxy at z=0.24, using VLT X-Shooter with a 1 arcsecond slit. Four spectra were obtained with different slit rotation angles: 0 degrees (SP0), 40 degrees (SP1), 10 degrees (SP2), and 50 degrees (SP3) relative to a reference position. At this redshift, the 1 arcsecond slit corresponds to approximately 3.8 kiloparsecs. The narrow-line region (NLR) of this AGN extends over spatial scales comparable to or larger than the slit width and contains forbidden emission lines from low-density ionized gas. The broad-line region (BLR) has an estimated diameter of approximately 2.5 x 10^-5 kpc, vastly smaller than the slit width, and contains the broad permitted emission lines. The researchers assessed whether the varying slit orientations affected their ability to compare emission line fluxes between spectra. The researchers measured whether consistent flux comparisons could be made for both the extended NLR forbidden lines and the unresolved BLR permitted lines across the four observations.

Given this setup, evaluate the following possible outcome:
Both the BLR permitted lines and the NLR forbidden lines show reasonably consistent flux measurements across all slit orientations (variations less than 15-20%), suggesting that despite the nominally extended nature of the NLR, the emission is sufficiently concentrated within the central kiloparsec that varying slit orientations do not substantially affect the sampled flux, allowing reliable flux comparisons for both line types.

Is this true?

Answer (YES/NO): NO